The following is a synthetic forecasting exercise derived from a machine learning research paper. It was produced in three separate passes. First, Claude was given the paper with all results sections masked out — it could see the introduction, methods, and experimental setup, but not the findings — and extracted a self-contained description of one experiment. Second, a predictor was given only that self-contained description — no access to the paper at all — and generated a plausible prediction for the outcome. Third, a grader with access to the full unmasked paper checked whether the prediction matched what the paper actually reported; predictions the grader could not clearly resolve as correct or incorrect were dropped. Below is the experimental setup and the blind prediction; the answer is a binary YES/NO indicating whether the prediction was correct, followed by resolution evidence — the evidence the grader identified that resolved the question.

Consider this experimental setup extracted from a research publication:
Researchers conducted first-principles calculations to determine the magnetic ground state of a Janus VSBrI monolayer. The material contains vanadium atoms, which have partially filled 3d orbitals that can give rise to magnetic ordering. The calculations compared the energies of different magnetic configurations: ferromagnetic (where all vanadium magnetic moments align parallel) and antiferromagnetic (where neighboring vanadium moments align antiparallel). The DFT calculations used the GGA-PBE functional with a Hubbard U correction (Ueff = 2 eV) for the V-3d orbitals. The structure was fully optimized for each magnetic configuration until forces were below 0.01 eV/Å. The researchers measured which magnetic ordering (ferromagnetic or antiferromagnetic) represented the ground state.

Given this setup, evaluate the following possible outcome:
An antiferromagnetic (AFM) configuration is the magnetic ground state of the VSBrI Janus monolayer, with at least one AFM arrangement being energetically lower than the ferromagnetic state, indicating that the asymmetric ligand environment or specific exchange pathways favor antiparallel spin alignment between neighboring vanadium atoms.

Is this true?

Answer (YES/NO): NO